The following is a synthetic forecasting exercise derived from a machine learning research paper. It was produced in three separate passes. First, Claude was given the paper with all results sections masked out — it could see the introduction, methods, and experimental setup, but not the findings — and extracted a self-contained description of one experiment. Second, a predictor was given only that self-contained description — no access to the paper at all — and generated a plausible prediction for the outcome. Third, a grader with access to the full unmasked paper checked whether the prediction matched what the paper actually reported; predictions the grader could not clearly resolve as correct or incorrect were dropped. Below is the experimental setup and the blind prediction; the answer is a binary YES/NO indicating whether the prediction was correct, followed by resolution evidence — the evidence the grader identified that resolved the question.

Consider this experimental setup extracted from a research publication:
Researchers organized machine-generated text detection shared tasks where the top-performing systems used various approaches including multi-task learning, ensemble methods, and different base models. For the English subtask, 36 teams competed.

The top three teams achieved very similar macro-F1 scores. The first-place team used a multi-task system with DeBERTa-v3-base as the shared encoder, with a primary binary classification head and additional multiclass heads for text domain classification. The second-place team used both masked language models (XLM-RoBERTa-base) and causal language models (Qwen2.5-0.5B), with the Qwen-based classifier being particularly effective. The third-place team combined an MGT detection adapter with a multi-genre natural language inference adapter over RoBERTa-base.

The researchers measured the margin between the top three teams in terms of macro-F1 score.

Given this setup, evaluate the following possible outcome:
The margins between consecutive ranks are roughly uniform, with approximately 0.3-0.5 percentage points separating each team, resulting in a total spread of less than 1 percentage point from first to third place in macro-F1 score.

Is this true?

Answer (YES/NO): NO